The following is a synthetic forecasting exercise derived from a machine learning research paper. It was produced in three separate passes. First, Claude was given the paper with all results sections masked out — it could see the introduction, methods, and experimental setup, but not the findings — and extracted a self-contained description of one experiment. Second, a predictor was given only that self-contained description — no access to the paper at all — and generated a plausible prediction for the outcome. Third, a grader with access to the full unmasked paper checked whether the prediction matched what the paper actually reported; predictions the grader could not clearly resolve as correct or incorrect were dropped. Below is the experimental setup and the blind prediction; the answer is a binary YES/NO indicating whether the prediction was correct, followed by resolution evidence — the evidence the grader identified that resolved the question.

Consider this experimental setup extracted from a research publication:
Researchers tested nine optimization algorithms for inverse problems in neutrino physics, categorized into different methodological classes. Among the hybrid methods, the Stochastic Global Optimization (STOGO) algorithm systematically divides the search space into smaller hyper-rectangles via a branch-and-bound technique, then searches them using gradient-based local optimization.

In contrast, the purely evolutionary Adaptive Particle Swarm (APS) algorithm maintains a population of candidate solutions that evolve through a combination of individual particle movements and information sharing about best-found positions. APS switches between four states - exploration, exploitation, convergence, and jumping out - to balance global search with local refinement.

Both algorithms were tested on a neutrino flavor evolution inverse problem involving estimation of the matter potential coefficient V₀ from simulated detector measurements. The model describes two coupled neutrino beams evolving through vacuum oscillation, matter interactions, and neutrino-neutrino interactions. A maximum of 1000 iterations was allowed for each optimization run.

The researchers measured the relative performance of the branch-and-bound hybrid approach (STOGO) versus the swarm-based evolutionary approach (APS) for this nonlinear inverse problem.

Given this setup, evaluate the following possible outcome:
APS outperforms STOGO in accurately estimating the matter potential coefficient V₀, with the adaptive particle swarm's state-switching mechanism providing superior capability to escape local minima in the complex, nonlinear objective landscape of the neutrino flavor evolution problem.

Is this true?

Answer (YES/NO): YES